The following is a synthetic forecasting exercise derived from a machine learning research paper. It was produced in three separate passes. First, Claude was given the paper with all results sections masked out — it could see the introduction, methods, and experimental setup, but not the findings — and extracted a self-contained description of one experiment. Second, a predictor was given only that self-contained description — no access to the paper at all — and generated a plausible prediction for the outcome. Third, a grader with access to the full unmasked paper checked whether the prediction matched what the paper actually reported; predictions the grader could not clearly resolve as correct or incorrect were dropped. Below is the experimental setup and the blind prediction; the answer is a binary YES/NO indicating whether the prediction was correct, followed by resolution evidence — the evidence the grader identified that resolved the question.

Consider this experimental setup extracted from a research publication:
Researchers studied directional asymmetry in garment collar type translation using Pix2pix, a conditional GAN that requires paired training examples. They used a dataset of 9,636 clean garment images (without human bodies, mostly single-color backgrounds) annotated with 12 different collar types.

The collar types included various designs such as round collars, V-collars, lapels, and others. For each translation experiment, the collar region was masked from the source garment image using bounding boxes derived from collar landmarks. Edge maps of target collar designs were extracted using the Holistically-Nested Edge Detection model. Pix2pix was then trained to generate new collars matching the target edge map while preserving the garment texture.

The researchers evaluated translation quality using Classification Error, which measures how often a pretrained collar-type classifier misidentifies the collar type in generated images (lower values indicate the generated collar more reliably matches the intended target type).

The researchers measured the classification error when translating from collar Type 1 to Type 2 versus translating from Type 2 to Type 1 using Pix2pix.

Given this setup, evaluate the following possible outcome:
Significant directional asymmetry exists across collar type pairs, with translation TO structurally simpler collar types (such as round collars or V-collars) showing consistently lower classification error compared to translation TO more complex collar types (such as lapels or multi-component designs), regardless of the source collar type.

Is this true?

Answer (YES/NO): NO